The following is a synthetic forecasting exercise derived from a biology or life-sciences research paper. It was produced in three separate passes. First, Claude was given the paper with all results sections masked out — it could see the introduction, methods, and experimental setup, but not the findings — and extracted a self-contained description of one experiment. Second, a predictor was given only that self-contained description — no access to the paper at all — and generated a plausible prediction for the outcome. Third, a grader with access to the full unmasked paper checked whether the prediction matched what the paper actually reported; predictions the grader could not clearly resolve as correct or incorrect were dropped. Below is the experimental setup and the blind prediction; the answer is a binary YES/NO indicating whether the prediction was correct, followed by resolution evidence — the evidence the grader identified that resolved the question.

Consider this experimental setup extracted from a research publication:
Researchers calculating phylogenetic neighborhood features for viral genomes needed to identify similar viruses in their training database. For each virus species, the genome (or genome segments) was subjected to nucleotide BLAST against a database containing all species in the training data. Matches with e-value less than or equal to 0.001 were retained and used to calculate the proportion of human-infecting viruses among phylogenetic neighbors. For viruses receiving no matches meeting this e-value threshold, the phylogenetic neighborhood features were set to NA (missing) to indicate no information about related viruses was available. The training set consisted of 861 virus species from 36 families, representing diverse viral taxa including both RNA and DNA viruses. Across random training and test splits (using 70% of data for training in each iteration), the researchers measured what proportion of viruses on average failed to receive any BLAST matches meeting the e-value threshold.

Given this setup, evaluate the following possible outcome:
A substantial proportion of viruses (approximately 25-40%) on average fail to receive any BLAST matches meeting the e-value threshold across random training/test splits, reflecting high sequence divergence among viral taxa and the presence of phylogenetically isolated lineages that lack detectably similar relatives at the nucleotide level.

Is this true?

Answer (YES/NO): NO